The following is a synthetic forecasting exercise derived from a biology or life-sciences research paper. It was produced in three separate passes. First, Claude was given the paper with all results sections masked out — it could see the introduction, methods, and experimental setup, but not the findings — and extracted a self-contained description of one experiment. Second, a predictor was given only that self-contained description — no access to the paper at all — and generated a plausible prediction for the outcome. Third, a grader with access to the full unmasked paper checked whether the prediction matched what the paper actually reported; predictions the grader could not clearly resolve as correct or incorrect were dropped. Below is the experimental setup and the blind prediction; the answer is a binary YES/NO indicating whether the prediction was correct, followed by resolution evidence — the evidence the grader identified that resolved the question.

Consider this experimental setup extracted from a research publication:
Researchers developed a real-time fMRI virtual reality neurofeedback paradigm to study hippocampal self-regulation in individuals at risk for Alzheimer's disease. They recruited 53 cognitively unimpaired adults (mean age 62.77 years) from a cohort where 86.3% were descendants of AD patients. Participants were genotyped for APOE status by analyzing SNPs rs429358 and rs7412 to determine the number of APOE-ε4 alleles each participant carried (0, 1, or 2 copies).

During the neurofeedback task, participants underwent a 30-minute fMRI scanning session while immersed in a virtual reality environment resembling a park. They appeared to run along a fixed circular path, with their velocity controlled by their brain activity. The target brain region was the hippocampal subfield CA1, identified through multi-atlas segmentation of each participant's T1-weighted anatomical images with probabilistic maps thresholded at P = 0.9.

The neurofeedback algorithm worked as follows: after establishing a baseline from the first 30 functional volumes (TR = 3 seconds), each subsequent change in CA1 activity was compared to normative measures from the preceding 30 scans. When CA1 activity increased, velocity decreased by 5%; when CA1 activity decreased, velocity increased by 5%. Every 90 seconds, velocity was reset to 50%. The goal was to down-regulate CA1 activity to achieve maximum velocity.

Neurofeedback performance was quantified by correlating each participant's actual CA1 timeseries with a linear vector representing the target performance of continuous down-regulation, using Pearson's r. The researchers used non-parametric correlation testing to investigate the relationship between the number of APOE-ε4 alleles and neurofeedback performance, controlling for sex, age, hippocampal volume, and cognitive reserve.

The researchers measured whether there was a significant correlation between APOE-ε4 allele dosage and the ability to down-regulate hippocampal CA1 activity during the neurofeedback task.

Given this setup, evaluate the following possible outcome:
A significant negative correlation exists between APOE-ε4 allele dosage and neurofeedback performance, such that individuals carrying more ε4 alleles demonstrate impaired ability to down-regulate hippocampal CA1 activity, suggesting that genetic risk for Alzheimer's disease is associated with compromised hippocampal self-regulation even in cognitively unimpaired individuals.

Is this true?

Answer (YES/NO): YES